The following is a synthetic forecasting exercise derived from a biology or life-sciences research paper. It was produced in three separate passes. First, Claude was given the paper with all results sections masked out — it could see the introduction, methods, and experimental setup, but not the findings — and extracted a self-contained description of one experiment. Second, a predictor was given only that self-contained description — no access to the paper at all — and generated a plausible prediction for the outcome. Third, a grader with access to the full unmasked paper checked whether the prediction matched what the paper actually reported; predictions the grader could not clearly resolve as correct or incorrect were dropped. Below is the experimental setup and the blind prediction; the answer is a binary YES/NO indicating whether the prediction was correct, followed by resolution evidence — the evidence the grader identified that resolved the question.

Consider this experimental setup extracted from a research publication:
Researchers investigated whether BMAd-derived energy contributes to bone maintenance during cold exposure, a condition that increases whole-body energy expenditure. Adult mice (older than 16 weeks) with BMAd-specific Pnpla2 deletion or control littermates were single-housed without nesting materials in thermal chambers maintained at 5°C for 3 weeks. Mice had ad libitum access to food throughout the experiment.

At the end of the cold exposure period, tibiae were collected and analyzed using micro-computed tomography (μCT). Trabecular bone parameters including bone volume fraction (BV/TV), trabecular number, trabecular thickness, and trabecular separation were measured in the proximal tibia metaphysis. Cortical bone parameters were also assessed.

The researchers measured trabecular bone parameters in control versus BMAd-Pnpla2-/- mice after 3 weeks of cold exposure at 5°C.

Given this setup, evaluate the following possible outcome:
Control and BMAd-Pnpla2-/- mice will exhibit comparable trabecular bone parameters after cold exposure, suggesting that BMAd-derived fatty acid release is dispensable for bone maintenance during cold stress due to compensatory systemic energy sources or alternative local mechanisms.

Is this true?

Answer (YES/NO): NO